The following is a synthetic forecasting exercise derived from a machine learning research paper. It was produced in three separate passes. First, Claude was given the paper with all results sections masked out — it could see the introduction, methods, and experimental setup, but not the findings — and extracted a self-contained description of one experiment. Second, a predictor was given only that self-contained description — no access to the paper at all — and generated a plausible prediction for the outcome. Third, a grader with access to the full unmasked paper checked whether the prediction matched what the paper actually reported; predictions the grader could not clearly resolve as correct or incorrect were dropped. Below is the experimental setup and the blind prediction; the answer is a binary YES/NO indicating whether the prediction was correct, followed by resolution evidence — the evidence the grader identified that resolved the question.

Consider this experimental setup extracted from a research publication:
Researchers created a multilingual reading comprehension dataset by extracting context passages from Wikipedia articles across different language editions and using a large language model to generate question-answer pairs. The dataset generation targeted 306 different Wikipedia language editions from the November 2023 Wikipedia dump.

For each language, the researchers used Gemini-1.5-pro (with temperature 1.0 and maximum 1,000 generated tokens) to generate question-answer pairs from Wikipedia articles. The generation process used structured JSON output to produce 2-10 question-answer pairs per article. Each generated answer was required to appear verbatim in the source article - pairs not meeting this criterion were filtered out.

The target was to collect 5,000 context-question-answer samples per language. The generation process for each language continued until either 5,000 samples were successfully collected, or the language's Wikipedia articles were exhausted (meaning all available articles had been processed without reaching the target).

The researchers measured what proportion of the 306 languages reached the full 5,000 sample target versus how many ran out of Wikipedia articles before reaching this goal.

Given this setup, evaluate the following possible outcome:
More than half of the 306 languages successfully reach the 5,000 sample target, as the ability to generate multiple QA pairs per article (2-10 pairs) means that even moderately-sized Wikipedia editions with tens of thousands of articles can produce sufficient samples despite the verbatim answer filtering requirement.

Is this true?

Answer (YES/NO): YES